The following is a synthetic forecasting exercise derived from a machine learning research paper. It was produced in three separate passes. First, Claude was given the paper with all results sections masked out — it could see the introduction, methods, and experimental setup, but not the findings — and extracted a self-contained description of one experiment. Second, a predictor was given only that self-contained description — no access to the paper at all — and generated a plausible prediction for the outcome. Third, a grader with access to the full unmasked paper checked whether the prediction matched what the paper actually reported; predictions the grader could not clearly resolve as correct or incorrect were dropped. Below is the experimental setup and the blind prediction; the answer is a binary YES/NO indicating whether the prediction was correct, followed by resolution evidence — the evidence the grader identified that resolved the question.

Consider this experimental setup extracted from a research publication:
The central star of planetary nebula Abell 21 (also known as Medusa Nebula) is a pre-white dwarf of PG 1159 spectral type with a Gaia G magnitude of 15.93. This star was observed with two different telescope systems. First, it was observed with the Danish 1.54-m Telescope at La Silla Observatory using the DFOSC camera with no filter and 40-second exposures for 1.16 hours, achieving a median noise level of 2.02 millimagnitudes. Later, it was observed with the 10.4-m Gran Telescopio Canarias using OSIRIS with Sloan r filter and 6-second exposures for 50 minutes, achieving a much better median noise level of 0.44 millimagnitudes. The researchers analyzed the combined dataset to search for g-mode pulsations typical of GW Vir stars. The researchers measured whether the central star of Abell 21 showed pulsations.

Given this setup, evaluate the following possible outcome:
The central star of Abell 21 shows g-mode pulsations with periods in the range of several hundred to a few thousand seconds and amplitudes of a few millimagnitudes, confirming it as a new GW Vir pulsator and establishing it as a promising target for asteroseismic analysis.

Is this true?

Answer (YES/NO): NO